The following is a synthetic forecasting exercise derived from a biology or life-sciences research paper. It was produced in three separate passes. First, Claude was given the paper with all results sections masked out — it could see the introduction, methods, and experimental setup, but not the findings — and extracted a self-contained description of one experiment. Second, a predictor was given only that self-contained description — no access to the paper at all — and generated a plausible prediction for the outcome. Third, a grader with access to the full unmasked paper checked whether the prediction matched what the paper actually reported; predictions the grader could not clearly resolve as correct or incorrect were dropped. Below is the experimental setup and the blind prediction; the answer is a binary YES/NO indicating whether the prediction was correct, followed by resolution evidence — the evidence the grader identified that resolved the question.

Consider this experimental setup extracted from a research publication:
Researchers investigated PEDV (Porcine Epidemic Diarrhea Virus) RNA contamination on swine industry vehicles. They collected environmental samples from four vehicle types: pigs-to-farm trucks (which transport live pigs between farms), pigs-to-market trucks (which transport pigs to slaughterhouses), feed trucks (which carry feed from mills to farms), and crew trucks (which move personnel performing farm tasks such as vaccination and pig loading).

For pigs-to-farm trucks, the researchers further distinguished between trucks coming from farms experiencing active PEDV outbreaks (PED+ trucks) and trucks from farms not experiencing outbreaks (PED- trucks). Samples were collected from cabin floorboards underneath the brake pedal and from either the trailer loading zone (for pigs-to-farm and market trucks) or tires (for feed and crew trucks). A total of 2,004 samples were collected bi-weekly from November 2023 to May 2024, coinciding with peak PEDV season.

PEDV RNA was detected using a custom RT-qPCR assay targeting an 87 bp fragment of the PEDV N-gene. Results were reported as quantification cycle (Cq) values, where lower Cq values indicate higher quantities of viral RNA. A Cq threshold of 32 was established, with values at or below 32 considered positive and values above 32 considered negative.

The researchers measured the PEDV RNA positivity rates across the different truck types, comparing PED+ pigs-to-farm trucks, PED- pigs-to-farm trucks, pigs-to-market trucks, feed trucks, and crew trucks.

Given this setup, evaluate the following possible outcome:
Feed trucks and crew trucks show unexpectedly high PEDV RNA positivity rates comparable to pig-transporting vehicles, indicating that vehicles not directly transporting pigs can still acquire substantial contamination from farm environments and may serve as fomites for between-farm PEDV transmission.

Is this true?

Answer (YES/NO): NO